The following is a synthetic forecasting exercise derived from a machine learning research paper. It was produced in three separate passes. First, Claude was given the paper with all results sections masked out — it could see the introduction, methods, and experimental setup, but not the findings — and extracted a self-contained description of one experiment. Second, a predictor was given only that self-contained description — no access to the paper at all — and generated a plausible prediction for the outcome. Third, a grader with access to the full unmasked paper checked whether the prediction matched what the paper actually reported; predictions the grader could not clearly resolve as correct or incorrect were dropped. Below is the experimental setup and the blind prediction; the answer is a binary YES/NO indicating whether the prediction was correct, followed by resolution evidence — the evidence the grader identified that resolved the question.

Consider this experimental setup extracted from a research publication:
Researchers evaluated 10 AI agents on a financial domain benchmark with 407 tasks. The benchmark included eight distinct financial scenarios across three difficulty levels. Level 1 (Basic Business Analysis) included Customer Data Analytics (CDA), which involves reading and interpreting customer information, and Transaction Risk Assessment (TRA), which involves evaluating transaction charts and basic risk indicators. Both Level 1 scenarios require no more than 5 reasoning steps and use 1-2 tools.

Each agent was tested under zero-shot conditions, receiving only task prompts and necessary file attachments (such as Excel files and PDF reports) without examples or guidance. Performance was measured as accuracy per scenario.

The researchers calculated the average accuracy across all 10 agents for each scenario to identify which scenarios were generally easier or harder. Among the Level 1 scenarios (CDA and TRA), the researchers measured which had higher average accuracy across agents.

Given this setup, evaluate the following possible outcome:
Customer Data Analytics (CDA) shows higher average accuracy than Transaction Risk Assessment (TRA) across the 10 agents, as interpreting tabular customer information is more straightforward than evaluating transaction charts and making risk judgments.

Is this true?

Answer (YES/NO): NO